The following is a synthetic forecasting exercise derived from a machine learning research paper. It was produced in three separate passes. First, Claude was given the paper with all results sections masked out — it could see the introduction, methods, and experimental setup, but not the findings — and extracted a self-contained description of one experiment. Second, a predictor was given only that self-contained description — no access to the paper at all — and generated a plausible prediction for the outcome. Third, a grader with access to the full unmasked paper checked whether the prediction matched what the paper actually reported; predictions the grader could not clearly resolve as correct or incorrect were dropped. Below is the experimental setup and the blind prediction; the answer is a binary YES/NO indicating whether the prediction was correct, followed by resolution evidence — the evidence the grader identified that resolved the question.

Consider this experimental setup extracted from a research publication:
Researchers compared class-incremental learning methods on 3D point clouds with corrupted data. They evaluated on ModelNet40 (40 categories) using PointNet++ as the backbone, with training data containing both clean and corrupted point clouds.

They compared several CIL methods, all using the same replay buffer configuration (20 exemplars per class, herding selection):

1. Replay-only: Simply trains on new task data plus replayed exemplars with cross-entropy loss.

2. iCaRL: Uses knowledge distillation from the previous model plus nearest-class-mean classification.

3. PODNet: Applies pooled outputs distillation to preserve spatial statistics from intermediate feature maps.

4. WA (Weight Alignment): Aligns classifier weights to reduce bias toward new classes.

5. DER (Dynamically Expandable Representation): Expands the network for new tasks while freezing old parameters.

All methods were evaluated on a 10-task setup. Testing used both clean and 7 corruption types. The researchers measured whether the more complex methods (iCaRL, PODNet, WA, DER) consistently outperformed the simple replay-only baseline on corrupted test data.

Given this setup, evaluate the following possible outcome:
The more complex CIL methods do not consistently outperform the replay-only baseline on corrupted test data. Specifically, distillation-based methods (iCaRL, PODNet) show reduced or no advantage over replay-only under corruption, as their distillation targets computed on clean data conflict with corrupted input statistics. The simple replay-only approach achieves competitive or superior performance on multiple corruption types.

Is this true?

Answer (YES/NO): YES